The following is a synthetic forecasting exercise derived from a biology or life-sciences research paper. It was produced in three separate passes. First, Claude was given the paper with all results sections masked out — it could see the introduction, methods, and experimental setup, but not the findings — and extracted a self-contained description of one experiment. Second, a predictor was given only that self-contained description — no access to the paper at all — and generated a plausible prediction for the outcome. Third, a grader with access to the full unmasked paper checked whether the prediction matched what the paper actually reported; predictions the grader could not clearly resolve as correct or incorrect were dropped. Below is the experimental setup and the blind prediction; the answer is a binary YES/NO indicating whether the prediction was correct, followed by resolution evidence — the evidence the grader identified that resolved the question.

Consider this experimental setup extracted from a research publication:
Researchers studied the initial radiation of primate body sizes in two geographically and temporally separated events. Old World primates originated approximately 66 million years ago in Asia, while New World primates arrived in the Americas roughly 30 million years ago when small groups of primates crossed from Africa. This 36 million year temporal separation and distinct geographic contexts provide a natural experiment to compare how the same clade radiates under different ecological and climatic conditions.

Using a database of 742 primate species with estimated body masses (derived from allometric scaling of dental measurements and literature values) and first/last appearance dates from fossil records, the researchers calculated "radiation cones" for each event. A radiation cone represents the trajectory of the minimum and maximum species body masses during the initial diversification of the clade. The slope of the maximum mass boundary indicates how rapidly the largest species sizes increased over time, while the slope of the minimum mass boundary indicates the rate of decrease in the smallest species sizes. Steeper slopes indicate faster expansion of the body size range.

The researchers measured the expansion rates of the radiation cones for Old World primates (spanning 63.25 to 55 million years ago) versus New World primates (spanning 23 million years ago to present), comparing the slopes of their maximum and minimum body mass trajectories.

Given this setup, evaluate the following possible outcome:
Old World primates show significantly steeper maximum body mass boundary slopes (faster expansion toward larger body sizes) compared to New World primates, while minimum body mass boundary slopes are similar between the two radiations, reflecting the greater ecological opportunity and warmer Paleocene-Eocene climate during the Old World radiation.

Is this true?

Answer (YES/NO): NO